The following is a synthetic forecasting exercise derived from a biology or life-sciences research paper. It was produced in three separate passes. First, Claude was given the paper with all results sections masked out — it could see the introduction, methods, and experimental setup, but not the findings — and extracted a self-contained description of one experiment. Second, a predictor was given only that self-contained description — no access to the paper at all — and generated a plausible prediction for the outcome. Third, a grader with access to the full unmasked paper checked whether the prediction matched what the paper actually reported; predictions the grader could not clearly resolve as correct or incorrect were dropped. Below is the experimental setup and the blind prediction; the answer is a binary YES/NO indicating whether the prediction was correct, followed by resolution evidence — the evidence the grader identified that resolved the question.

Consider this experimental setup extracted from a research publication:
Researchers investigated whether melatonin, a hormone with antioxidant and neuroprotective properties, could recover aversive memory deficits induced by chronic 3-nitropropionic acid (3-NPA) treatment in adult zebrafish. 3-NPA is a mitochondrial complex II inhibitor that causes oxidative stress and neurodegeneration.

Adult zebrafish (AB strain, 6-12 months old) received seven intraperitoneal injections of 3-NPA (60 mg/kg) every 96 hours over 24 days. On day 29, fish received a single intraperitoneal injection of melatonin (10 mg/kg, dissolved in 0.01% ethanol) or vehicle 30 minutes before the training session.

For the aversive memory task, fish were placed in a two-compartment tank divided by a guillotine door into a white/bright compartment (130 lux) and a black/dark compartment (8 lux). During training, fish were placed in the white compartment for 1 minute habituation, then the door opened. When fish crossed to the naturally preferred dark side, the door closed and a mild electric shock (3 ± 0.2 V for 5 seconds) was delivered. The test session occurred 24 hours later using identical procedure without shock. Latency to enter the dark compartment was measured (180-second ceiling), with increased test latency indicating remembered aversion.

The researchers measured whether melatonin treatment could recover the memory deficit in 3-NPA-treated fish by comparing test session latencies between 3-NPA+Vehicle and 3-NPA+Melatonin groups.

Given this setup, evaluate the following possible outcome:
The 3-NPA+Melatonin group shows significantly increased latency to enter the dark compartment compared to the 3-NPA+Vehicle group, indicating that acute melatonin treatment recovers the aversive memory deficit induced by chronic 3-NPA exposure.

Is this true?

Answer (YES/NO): YES